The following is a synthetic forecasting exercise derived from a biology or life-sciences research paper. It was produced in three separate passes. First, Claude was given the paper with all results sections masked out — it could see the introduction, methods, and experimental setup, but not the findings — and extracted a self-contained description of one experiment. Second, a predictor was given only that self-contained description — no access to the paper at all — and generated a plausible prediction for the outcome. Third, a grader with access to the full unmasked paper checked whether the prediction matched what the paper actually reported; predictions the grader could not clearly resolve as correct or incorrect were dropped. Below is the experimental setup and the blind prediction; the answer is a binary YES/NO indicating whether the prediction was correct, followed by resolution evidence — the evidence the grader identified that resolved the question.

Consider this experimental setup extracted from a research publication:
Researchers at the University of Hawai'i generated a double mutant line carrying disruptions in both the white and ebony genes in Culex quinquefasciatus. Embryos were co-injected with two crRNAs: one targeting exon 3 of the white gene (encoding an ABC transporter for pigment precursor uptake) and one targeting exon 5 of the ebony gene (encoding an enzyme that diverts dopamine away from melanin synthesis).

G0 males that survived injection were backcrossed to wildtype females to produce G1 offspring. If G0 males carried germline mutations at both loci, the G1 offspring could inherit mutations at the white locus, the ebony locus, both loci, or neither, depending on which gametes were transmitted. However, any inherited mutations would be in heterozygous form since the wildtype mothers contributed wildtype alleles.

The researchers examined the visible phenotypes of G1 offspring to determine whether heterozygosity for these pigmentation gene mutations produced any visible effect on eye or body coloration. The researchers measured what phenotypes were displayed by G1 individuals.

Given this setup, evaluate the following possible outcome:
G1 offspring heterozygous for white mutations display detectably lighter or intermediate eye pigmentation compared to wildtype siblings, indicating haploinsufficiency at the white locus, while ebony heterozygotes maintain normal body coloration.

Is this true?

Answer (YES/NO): NO